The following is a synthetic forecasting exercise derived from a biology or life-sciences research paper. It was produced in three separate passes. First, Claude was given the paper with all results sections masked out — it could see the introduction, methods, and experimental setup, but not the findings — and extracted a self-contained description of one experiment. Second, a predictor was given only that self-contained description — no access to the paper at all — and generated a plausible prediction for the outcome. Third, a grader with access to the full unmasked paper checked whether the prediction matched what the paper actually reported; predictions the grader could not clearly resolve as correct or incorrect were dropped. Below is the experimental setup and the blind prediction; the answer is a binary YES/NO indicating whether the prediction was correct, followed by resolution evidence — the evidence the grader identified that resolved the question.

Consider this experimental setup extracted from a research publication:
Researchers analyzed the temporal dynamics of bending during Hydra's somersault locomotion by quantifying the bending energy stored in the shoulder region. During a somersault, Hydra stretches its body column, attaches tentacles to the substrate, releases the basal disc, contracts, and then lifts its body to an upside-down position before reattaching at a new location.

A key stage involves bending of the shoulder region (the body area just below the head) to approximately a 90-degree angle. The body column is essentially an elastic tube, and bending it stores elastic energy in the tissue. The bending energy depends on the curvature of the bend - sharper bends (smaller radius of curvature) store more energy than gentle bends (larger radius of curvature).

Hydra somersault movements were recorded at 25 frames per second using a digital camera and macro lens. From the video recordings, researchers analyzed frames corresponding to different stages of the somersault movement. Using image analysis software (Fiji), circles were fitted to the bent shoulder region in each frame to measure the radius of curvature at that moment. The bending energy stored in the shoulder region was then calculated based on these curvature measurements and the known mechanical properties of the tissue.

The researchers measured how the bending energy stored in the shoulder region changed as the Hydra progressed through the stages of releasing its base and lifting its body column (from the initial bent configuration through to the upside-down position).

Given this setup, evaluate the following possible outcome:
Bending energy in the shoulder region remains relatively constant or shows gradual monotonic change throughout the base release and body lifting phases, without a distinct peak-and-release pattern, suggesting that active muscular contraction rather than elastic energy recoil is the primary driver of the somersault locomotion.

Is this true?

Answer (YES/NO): NO